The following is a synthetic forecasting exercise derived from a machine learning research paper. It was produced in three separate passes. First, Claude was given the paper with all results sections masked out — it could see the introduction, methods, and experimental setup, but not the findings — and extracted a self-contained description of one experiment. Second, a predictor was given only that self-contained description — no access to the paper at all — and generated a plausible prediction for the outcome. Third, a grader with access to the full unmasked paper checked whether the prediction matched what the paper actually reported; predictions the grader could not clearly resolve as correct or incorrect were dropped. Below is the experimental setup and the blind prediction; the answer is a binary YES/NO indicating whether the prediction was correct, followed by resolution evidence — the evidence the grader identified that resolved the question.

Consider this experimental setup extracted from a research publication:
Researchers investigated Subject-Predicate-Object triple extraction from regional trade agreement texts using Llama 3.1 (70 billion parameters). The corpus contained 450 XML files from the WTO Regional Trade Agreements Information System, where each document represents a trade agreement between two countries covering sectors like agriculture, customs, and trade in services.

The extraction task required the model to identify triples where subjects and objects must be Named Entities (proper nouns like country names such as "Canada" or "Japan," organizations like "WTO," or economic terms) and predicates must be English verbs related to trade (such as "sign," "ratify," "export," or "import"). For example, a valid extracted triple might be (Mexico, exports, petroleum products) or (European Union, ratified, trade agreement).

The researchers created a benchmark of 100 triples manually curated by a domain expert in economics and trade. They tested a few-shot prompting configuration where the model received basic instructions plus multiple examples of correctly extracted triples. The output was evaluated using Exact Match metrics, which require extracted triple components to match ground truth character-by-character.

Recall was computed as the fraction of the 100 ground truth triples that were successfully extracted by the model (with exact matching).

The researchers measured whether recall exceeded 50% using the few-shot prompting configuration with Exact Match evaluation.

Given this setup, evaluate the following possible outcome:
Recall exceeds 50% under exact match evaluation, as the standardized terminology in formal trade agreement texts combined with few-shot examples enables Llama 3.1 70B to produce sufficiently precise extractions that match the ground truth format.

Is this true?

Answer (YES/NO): YES